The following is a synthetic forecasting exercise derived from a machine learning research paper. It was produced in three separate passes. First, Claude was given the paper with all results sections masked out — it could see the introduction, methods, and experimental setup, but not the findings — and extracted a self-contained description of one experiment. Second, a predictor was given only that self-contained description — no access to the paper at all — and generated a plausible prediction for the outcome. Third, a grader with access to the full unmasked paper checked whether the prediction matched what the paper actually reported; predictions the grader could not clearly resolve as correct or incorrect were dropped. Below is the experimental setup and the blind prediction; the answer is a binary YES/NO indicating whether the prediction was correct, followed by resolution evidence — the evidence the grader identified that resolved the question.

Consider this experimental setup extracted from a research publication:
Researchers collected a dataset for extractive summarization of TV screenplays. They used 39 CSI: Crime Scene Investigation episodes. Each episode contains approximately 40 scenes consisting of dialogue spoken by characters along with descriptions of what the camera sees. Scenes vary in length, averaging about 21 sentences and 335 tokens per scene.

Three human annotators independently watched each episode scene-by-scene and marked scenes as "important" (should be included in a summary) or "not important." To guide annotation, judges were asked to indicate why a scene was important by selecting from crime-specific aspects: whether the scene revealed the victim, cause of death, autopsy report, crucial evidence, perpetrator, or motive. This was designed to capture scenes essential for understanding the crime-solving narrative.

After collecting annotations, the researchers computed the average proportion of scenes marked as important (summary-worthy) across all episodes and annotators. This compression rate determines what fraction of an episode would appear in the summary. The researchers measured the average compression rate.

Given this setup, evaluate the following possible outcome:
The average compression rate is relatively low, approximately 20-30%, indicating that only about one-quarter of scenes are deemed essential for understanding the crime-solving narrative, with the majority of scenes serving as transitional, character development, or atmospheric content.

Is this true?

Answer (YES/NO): YES